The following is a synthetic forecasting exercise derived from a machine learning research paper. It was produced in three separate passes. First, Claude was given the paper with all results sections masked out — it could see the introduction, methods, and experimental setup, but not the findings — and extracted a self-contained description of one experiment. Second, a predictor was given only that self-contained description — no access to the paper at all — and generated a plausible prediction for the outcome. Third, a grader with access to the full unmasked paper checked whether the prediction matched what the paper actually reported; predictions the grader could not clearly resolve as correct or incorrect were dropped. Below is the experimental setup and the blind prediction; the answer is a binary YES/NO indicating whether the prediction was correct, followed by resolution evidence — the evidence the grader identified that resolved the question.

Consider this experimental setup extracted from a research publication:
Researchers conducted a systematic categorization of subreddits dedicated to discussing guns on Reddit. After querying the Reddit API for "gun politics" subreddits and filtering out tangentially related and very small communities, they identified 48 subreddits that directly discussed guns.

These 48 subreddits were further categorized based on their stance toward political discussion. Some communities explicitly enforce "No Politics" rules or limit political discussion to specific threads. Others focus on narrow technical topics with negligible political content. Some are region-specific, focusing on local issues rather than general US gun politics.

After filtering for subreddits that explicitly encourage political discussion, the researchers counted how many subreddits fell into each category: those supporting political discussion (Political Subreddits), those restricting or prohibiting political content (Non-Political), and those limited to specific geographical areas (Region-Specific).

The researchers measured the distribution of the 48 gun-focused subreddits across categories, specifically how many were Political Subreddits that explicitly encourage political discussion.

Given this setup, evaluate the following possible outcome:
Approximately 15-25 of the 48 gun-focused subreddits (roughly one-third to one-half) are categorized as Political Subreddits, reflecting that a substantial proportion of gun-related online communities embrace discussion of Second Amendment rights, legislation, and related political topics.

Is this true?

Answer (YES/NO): NO